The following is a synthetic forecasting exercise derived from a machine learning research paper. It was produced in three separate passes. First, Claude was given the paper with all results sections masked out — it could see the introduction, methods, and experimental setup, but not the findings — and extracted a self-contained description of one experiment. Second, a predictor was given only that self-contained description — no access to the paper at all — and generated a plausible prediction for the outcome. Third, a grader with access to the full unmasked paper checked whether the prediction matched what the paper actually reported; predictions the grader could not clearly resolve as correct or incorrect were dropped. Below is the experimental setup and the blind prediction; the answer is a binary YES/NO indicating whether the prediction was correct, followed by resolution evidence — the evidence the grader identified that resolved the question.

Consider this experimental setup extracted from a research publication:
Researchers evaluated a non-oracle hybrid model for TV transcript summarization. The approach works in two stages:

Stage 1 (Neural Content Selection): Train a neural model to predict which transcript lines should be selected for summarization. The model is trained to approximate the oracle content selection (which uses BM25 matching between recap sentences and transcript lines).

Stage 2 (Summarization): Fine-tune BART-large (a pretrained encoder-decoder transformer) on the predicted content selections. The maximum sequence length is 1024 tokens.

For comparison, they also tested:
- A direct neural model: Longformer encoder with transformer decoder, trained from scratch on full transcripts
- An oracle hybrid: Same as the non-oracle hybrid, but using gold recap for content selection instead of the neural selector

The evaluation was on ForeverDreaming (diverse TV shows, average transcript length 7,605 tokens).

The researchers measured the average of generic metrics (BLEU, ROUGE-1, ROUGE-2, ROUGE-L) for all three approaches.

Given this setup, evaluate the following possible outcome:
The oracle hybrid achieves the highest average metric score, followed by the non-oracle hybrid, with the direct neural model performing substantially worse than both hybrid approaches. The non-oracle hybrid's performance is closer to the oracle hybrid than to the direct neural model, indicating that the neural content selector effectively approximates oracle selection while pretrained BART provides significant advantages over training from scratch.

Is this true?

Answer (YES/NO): NO